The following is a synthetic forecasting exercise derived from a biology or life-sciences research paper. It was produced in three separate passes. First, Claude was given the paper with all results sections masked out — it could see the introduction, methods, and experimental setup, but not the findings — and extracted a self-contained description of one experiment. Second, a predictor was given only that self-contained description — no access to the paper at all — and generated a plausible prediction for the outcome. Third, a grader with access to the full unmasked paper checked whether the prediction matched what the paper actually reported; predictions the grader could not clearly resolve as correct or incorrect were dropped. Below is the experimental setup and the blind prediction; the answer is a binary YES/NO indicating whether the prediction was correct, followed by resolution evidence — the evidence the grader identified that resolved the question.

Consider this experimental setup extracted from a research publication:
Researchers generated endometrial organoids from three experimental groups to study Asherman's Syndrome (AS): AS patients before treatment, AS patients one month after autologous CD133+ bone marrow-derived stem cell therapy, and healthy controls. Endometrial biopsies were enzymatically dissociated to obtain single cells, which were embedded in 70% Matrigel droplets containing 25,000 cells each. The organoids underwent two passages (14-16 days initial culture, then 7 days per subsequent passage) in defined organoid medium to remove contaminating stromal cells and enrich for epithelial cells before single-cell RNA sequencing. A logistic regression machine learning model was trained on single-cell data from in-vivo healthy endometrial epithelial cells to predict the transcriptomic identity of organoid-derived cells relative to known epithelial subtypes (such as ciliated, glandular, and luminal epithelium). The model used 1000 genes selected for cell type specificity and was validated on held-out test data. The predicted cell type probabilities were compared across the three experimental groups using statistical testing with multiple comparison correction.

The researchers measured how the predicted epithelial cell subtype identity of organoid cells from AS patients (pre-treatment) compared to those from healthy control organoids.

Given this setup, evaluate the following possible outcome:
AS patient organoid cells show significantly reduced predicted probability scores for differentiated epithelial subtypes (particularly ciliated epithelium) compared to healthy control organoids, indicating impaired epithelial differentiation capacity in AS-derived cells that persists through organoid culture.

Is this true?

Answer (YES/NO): YES